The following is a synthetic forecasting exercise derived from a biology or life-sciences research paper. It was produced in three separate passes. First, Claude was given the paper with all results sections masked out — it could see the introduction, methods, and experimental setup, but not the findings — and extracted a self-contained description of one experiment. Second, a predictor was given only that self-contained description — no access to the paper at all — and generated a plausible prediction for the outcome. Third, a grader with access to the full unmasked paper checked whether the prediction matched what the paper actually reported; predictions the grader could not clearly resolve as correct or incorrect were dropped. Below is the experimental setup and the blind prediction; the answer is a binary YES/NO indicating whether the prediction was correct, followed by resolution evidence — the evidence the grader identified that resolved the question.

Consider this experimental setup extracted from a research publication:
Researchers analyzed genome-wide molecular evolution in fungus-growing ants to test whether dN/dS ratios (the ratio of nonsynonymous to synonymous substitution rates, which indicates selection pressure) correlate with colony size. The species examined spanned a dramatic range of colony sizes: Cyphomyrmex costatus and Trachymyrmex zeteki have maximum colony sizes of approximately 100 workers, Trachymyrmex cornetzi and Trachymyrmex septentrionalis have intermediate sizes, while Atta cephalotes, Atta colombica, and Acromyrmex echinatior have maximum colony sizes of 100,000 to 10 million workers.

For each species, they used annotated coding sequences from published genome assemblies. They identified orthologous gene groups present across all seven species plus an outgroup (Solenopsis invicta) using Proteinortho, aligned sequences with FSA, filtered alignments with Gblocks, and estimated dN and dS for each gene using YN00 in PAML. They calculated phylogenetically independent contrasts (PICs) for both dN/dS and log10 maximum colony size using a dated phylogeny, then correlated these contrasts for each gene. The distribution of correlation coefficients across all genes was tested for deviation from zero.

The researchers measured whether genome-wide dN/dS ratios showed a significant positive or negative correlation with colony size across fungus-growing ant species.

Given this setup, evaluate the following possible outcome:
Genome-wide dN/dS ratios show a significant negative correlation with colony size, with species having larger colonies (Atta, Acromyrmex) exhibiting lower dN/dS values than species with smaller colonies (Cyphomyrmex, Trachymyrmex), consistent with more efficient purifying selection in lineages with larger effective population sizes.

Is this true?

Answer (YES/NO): NO